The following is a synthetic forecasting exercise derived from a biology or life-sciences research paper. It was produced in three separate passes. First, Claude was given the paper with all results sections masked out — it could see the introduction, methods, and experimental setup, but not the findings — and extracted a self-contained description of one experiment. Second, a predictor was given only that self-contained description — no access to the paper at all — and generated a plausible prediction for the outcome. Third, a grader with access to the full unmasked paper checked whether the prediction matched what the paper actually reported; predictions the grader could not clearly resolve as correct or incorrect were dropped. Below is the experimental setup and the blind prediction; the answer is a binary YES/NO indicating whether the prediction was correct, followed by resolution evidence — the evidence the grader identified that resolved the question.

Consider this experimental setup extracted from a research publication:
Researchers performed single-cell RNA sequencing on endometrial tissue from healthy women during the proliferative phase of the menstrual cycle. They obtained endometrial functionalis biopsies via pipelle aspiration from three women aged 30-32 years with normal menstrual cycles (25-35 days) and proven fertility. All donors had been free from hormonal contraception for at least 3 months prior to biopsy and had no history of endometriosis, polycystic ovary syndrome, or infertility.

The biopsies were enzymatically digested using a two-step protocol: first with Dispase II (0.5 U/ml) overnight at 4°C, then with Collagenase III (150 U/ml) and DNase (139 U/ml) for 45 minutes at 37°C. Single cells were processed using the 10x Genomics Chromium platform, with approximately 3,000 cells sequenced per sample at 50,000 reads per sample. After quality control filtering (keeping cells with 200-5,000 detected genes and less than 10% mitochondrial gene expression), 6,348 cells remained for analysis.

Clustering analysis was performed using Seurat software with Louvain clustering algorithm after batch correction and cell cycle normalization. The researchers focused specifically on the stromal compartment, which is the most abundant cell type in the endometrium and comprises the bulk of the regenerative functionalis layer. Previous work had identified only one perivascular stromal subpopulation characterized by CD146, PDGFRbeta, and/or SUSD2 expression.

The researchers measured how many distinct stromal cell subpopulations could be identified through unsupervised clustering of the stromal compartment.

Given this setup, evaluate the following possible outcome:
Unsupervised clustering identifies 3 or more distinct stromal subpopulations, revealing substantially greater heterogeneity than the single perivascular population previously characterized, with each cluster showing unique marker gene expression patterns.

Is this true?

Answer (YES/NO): YES